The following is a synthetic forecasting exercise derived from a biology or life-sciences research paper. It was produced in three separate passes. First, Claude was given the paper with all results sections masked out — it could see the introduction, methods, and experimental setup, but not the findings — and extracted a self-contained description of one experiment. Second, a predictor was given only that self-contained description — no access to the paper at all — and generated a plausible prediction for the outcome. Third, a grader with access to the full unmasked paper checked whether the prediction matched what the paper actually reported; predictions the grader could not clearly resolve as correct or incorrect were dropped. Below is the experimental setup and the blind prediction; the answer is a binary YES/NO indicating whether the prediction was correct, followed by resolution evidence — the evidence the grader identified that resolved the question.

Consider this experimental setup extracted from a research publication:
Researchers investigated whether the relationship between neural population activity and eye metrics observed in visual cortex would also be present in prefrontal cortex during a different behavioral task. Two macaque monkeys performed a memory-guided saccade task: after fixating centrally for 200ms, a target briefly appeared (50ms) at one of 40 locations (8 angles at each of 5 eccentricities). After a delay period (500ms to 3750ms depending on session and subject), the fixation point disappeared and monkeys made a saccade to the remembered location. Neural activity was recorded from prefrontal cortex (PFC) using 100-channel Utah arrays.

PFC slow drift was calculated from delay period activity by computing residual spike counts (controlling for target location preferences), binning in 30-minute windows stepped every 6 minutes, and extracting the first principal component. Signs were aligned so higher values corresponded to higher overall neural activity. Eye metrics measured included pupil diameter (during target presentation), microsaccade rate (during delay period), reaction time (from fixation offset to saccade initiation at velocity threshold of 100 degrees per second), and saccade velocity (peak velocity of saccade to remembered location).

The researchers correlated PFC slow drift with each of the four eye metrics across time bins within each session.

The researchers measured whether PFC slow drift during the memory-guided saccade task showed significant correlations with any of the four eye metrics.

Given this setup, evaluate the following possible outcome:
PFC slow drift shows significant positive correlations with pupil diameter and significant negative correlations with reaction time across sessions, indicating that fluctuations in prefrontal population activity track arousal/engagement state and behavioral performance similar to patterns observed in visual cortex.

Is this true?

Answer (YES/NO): YES